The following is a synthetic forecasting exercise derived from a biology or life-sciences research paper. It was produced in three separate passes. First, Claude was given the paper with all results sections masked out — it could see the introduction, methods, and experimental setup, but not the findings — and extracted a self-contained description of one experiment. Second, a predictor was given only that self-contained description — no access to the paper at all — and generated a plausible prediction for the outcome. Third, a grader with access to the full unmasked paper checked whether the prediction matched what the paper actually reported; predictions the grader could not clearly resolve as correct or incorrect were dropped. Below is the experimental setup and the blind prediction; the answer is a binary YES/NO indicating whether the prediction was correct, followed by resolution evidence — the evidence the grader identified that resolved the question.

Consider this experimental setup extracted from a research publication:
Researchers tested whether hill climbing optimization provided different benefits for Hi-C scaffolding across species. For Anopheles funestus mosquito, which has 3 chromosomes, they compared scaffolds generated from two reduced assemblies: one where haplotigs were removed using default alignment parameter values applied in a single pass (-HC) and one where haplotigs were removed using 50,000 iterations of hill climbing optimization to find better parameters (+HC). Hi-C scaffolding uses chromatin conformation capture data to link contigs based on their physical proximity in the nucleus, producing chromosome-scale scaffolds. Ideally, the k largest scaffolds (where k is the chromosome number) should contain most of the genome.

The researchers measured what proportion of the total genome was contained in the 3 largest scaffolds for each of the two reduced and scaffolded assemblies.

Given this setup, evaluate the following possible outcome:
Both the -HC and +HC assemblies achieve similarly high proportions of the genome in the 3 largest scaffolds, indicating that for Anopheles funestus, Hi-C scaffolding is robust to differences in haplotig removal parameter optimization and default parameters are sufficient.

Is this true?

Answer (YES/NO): NO